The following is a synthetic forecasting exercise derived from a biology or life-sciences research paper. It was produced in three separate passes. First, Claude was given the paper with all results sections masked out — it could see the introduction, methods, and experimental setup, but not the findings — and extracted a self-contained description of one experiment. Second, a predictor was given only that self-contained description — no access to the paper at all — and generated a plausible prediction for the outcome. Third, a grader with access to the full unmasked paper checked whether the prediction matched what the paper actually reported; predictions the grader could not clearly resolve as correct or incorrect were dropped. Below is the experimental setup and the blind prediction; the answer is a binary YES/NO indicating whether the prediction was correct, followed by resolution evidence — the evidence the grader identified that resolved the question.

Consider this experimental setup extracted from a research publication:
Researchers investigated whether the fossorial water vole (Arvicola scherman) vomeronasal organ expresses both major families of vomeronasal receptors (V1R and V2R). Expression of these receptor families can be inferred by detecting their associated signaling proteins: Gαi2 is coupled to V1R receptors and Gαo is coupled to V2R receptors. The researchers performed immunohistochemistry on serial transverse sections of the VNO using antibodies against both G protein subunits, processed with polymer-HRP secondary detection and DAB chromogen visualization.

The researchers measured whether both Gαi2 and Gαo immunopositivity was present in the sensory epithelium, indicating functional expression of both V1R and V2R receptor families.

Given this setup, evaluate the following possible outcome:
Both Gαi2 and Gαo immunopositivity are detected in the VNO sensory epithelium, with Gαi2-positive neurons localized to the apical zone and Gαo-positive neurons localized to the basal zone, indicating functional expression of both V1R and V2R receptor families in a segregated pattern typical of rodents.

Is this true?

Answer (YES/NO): NO